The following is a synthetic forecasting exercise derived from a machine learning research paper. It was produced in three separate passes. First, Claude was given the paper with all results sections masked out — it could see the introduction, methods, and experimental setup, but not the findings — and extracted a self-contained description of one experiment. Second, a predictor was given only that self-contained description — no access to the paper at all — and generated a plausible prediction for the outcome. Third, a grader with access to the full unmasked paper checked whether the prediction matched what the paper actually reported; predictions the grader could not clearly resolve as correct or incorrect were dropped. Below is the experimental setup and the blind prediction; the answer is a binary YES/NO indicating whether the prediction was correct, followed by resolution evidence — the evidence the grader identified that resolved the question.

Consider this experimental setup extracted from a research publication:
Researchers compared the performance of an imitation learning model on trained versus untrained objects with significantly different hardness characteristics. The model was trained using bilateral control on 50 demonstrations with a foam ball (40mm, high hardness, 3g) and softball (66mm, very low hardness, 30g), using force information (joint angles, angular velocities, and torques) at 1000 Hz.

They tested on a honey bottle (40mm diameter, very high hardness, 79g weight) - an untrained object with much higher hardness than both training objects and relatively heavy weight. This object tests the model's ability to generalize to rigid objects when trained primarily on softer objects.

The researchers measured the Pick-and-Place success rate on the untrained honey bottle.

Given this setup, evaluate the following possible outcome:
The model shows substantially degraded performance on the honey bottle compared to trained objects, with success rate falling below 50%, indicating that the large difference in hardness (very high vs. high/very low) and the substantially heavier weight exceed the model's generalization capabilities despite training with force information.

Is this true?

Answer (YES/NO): NO